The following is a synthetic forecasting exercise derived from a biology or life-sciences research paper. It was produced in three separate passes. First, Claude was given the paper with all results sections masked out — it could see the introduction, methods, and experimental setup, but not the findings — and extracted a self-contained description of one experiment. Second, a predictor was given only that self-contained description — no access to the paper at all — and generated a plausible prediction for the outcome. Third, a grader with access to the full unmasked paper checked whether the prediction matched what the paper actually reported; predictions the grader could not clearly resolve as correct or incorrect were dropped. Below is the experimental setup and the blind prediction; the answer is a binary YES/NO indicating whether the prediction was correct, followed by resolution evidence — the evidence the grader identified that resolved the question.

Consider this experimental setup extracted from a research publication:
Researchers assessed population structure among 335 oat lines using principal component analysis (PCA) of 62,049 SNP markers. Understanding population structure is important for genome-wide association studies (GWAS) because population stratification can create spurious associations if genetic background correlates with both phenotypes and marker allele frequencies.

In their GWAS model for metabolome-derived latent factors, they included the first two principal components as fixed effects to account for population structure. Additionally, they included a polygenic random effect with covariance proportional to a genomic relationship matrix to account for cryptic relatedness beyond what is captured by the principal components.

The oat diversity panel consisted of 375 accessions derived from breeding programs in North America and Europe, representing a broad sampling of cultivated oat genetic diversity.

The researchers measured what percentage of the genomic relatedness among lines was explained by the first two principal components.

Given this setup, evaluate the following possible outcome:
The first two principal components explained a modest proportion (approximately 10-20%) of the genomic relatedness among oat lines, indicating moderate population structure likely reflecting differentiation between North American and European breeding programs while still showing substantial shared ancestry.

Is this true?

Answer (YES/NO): YES